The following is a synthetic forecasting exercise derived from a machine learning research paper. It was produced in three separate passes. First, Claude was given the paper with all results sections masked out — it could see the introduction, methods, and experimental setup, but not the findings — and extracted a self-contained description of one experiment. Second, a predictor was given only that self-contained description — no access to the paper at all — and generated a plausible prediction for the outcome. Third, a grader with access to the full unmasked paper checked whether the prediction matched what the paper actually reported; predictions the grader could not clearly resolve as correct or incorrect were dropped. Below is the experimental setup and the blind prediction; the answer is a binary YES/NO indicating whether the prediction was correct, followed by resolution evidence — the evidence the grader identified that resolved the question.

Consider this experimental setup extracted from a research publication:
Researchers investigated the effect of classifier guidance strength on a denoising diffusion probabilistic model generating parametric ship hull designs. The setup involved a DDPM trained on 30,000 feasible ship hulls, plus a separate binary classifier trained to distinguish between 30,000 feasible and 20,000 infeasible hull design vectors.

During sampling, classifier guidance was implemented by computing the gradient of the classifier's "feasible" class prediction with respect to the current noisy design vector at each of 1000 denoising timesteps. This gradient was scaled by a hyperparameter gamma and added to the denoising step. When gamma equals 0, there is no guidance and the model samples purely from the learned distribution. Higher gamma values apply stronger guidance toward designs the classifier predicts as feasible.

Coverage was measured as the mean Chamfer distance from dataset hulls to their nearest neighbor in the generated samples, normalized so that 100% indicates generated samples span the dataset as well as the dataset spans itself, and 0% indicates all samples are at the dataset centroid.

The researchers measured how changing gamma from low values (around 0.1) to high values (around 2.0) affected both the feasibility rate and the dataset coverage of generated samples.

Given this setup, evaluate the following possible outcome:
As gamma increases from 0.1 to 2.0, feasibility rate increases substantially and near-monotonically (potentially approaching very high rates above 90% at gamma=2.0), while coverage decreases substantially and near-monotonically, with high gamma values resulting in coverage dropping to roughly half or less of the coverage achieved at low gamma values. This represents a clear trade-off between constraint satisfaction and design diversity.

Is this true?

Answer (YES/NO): YES